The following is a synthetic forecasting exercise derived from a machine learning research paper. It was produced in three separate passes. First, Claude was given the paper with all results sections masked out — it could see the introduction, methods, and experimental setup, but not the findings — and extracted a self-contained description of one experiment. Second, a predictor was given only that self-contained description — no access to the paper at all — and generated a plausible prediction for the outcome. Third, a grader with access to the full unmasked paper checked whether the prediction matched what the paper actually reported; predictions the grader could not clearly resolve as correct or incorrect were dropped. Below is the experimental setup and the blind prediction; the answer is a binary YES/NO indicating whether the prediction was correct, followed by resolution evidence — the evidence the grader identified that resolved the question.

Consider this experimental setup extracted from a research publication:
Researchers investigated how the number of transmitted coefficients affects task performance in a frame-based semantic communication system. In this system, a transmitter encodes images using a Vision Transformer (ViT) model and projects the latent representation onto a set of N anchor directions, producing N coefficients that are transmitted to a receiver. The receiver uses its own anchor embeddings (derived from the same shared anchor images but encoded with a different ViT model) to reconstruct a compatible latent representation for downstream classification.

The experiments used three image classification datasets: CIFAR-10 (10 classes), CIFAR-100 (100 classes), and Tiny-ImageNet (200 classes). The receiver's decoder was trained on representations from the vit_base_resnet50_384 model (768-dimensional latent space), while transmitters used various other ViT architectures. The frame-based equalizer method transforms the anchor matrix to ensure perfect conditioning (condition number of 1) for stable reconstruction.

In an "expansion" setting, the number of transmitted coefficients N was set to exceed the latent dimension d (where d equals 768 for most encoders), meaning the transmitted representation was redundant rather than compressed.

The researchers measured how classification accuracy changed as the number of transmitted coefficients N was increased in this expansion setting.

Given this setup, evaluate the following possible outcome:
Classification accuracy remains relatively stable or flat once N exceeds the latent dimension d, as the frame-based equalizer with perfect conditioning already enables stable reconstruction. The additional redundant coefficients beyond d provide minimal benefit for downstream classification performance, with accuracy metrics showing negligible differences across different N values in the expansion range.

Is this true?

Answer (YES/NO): NO